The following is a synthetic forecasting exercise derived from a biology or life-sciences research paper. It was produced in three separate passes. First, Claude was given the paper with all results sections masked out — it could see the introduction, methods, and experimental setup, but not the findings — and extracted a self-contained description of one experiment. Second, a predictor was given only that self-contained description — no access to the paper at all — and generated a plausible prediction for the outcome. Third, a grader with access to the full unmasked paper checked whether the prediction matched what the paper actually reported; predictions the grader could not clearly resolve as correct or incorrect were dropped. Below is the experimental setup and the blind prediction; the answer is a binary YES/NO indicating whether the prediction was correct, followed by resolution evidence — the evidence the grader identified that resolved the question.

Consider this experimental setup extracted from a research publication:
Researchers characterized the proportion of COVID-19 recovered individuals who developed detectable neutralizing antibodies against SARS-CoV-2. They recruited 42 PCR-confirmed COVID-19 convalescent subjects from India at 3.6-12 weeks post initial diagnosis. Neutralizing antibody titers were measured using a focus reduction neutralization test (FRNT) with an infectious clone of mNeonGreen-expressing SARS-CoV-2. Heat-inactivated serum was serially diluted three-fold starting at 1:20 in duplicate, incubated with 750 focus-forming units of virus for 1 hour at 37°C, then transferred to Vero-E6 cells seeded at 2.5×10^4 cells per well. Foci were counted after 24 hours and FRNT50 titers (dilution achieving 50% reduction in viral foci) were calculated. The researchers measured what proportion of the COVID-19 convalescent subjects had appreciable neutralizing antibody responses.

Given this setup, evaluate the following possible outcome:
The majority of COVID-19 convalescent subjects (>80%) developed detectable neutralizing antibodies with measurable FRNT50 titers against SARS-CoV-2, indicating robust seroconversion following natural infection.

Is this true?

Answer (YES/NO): NO